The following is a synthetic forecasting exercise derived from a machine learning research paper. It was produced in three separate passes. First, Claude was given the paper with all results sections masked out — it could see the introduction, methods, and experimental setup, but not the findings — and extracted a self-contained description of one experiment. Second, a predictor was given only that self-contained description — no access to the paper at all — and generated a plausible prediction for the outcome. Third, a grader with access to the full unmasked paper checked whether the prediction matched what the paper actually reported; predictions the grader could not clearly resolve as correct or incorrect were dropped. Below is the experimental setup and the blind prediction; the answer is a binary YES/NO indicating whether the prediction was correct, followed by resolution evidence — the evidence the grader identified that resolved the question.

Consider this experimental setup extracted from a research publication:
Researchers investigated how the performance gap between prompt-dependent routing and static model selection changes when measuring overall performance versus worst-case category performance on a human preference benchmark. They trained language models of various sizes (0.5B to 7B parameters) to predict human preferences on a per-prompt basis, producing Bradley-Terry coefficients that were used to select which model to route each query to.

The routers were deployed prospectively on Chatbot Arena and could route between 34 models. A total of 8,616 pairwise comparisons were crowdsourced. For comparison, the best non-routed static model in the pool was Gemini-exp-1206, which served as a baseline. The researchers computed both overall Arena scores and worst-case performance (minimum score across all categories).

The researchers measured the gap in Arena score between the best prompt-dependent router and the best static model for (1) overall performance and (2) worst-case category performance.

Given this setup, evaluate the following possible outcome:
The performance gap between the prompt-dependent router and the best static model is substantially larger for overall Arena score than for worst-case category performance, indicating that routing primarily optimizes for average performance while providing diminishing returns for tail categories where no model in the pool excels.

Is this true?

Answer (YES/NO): NO